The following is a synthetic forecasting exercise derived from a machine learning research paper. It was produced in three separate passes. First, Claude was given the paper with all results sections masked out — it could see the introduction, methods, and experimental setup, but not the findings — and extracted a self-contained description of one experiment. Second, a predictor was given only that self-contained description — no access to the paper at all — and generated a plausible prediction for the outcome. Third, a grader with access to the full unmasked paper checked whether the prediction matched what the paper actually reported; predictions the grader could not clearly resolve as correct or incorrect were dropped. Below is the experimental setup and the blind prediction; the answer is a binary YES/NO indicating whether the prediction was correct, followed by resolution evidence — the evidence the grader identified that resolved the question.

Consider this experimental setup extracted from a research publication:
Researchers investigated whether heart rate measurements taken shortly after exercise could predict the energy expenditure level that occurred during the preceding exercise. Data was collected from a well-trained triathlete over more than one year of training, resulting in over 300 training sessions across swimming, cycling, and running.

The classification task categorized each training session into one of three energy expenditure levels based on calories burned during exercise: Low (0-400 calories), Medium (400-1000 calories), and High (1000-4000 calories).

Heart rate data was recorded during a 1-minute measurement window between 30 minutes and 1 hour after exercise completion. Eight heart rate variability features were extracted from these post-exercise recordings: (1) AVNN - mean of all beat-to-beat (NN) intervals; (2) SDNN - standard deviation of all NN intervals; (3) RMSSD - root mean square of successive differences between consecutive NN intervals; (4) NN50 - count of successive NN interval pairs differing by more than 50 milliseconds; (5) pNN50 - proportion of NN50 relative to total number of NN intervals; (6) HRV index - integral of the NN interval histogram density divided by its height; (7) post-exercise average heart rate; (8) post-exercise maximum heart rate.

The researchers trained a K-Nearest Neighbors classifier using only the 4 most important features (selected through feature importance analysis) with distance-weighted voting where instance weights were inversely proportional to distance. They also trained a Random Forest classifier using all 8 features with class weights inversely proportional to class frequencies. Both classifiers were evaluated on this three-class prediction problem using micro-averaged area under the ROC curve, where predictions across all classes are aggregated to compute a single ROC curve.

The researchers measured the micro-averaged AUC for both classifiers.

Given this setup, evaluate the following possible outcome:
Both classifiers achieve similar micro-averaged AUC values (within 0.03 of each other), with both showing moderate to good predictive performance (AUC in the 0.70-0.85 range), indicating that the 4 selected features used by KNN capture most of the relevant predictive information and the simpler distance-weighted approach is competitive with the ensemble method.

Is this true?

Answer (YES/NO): NO